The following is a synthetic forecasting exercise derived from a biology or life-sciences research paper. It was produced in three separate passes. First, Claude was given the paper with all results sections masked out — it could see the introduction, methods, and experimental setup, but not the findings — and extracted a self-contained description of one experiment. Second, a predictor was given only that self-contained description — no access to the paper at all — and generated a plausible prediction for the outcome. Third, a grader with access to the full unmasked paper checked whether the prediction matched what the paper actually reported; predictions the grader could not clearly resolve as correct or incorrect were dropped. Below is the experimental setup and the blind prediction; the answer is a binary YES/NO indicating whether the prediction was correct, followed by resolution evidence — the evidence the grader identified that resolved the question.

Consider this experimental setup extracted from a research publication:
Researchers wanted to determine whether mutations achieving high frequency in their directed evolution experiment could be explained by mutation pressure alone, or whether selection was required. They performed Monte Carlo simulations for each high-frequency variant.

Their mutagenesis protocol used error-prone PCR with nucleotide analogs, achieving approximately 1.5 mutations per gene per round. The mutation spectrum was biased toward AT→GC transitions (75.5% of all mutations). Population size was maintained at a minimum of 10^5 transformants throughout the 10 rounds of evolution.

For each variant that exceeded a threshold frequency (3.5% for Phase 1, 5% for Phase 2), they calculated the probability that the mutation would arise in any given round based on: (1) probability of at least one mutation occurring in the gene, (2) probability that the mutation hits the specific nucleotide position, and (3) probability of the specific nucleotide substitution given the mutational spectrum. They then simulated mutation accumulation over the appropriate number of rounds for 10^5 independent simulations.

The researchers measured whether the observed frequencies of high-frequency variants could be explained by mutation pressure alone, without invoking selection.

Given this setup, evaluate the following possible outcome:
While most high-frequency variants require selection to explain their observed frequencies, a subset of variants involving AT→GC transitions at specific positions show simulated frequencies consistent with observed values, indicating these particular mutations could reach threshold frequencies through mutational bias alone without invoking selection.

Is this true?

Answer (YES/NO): NO